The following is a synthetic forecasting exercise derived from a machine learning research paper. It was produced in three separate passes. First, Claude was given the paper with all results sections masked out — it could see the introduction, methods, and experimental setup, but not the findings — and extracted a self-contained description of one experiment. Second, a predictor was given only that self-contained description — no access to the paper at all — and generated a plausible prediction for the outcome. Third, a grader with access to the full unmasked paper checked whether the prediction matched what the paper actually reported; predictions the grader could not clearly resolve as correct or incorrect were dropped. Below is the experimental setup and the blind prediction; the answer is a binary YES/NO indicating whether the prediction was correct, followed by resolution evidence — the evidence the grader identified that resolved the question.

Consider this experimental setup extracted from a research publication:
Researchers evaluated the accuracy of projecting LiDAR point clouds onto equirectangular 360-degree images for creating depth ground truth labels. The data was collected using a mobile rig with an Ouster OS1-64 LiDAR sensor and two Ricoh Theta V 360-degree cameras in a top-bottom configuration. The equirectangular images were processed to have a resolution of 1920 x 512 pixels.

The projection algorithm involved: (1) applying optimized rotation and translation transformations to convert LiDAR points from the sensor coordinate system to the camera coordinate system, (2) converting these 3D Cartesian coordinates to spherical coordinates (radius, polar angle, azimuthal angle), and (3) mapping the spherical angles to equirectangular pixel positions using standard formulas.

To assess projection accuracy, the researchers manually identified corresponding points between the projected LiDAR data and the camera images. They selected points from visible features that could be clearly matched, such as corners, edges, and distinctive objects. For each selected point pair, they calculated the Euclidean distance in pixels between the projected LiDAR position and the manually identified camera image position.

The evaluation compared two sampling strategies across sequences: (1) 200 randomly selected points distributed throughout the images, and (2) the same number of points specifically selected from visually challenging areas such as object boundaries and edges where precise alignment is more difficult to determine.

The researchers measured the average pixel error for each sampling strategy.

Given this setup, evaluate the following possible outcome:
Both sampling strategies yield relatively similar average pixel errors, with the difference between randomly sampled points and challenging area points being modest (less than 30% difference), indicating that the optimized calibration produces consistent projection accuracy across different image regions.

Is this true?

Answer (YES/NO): NO